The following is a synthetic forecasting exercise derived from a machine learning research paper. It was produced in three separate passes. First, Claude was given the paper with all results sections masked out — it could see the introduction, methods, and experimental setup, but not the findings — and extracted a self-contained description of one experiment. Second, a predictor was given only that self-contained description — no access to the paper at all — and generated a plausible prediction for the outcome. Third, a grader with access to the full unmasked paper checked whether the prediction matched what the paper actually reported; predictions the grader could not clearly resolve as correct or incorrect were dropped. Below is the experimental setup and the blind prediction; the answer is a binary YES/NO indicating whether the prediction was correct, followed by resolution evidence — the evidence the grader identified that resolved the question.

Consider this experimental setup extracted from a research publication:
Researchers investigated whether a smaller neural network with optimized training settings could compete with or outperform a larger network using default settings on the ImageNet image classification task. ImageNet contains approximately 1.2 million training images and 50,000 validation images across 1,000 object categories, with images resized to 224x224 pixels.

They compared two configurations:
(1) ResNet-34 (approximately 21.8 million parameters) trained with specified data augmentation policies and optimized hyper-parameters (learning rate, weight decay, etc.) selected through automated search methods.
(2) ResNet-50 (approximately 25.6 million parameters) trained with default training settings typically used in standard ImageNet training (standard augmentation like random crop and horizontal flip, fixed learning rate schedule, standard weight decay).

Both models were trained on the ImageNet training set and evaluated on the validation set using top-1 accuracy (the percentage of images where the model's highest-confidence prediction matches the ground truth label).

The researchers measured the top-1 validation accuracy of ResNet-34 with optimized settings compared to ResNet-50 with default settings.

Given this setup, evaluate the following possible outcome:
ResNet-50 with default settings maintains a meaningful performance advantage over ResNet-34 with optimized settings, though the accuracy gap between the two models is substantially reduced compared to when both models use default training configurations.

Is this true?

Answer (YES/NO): NO